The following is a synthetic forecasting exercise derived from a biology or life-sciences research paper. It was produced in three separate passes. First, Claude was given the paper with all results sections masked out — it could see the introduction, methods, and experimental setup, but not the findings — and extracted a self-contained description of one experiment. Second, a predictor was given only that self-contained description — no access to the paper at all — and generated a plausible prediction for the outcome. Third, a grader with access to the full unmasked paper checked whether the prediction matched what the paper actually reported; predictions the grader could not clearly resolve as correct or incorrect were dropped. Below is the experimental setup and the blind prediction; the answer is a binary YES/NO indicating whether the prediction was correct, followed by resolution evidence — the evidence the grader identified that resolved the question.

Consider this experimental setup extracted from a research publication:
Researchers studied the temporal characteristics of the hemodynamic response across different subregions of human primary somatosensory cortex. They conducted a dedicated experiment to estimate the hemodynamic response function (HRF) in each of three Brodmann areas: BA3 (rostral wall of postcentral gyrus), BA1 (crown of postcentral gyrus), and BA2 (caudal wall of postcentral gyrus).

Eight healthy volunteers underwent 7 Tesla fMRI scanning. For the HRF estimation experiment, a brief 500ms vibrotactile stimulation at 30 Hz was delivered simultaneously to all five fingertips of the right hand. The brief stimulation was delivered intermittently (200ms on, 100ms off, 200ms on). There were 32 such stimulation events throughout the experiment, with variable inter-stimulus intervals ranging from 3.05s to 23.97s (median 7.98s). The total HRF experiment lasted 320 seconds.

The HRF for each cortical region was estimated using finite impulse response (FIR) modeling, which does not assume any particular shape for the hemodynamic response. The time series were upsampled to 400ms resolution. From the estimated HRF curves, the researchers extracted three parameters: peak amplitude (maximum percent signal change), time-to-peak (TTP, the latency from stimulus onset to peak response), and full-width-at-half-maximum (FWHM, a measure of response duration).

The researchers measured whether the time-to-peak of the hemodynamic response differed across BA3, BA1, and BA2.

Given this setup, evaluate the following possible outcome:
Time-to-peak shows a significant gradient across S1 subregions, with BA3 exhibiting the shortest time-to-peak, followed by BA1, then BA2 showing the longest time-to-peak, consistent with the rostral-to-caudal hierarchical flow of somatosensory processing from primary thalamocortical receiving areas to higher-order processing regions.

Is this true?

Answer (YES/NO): NO